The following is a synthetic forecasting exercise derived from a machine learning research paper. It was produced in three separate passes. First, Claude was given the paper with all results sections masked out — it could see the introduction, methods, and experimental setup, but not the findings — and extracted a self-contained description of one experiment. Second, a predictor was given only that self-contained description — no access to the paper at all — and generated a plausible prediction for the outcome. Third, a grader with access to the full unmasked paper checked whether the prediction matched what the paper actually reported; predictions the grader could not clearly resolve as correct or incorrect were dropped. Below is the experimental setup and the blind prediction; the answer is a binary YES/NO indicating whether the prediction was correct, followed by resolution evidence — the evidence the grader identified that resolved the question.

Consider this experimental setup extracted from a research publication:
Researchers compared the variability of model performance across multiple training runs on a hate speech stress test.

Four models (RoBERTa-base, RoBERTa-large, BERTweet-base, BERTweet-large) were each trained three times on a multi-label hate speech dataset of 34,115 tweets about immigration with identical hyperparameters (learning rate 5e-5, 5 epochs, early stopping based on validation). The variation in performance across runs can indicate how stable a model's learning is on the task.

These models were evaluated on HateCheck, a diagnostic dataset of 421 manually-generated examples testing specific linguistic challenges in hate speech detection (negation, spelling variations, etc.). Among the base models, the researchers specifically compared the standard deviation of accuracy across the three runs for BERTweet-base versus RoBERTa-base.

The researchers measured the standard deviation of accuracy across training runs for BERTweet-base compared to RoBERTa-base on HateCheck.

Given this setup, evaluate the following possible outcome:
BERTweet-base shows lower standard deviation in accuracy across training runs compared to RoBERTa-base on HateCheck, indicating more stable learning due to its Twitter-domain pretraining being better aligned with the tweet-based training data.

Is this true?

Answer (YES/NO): NO